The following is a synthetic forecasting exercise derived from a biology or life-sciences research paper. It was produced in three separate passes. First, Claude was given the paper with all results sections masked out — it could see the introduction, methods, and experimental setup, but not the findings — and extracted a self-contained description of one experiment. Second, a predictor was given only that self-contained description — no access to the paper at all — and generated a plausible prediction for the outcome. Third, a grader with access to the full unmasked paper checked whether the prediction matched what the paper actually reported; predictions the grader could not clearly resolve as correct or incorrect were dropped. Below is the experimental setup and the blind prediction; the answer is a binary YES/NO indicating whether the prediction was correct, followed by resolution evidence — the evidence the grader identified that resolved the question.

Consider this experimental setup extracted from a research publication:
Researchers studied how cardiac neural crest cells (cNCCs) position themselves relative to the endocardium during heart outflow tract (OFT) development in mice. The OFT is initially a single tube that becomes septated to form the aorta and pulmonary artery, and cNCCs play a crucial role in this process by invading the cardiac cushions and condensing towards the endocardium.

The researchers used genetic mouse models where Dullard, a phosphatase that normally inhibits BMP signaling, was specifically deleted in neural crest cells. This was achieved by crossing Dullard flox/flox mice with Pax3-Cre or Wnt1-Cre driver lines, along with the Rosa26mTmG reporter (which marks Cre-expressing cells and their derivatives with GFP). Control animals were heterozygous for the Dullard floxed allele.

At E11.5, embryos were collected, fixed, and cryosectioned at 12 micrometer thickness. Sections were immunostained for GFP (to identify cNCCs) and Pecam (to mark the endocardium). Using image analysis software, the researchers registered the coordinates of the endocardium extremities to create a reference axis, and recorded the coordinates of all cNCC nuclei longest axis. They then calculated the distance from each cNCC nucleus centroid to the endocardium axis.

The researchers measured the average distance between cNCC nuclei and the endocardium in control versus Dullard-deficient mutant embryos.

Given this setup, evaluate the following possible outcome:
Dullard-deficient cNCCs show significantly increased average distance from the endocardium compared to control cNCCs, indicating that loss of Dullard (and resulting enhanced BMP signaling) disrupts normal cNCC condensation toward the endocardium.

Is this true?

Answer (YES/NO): NO